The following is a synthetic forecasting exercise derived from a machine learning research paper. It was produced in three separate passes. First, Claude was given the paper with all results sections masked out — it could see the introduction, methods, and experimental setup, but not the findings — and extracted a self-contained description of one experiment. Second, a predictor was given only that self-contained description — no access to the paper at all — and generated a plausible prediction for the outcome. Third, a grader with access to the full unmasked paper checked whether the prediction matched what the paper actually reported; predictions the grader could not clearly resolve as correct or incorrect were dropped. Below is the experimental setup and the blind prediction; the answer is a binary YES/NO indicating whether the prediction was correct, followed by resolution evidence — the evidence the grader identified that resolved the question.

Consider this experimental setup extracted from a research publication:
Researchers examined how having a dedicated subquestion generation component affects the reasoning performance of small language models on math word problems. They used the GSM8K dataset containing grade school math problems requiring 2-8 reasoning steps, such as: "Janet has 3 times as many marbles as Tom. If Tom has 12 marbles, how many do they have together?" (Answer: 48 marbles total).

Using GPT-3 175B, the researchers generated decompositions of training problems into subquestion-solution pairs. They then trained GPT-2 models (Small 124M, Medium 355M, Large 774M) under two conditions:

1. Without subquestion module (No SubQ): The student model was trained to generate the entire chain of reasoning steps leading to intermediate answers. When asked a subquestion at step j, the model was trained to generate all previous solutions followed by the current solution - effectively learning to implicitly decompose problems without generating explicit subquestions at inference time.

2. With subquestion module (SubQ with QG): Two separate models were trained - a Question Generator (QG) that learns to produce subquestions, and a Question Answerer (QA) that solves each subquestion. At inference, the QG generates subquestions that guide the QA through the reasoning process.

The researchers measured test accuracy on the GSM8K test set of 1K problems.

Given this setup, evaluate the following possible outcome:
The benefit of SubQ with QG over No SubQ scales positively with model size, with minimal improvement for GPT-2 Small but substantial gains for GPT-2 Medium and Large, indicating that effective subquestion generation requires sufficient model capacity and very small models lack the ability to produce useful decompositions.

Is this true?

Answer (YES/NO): NO